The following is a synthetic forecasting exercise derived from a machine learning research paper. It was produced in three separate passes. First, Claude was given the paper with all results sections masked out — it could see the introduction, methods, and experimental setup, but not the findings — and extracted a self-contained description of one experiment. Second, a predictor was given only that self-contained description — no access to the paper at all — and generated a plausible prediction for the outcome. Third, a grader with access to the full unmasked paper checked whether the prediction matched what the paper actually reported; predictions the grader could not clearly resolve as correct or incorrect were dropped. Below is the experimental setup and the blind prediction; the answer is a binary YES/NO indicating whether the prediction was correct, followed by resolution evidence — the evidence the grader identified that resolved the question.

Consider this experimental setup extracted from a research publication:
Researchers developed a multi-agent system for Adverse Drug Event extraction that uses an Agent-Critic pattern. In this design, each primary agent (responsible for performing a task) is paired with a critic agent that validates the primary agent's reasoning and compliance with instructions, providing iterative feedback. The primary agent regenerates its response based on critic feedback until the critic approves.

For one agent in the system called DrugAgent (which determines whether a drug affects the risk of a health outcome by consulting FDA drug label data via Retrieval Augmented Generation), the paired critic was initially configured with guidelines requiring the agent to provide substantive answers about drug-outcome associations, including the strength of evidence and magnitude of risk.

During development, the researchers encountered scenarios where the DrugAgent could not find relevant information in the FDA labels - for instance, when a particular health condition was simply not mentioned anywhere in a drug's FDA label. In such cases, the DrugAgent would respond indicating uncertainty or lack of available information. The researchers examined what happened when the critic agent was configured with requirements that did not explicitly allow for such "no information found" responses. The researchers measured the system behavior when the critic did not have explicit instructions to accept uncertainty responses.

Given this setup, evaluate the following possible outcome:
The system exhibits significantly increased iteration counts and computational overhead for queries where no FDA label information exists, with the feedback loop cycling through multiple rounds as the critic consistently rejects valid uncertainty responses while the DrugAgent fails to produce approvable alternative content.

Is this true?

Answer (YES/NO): NO